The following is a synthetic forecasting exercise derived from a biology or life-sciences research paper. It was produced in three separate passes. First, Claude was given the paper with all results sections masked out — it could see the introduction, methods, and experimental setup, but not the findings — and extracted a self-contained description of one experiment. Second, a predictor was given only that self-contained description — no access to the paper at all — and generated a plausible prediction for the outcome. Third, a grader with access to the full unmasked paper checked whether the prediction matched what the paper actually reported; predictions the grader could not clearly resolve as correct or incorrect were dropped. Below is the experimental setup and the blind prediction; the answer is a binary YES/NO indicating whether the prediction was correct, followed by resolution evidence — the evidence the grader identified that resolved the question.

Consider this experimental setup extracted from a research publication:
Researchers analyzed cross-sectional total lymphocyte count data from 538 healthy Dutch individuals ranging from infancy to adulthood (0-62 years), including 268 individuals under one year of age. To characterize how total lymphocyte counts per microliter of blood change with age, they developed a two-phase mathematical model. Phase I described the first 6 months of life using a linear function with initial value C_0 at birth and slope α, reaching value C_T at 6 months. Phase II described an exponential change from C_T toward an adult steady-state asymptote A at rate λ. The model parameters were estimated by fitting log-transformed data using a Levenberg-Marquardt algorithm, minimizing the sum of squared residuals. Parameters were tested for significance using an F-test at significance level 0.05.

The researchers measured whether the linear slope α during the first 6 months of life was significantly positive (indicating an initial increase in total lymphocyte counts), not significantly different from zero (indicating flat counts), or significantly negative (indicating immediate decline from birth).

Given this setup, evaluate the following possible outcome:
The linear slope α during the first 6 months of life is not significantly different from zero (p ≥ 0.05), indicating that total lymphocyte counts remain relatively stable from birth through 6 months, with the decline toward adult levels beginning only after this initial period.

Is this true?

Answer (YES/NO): YES